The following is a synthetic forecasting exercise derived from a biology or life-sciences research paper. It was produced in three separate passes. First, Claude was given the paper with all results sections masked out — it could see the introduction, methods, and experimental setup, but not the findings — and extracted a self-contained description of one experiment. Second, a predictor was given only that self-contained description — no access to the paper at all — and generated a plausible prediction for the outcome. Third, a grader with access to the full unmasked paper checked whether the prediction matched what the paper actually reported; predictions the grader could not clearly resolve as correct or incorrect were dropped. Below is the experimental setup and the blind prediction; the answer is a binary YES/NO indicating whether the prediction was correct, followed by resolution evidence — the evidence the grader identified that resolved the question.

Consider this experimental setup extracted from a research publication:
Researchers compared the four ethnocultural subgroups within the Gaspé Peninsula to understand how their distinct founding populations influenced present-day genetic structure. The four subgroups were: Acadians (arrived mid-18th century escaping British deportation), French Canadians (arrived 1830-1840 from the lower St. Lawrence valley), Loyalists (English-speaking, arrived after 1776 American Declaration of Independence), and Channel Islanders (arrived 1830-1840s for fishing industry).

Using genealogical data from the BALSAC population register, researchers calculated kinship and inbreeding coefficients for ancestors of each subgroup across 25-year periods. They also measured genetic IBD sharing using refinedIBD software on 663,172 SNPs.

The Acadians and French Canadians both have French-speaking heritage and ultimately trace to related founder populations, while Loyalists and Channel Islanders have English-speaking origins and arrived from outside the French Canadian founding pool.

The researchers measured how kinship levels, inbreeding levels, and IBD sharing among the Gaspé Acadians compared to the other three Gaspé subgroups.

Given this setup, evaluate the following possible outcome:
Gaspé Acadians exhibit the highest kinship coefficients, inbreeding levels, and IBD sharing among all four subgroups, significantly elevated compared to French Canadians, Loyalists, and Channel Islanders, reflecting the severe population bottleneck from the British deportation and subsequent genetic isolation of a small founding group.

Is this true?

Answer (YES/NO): YES